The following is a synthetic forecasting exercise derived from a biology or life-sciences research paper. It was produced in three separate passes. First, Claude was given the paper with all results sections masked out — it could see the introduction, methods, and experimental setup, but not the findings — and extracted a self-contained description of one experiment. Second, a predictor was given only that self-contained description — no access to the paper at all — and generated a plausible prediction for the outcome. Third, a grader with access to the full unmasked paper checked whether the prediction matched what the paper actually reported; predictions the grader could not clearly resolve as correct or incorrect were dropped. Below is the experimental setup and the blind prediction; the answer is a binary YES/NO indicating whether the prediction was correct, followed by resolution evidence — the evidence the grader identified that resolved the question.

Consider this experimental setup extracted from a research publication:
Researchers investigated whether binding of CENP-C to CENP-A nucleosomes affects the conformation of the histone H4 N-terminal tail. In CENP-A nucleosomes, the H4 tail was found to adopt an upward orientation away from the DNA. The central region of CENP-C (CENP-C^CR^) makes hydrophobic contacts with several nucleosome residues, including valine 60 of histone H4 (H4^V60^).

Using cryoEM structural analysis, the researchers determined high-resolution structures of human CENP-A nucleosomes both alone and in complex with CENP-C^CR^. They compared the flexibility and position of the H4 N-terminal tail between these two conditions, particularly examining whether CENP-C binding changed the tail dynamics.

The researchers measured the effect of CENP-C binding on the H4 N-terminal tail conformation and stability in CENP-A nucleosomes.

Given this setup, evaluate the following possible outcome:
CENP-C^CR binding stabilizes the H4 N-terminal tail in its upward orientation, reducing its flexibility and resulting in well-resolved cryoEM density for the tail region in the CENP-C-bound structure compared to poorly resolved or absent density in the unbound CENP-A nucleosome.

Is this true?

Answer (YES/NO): NO